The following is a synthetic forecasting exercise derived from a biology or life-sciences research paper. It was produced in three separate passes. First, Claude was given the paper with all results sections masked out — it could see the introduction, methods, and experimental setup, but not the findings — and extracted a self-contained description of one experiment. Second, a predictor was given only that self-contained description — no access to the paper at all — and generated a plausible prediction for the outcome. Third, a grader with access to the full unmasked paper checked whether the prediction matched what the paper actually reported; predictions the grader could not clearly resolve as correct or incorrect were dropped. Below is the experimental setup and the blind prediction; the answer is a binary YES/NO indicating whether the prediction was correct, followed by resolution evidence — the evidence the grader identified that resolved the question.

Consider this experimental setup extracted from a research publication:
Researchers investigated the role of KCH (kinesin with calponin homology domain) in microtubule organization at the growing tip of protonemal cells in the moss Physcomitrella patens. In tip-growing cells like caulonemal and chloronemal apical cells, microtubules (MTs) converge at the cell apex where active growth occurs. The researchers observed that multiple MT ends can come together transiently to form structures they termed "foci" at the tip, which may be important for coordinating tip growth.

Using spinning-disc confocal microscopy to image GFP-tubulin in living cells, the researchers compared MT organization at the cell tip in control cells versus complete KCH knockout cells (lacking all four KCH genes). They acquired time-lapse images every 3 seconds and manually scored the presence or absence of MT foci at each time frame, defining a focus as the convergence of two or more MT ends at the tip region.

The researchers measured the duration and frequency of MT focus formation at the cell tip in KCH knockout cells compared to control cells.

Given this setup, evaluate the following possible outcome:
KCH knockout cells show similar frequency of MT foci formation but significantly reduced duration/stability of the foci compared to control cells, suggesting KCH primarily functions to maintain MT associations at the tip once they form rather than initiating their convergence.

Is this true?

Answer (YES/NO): NO